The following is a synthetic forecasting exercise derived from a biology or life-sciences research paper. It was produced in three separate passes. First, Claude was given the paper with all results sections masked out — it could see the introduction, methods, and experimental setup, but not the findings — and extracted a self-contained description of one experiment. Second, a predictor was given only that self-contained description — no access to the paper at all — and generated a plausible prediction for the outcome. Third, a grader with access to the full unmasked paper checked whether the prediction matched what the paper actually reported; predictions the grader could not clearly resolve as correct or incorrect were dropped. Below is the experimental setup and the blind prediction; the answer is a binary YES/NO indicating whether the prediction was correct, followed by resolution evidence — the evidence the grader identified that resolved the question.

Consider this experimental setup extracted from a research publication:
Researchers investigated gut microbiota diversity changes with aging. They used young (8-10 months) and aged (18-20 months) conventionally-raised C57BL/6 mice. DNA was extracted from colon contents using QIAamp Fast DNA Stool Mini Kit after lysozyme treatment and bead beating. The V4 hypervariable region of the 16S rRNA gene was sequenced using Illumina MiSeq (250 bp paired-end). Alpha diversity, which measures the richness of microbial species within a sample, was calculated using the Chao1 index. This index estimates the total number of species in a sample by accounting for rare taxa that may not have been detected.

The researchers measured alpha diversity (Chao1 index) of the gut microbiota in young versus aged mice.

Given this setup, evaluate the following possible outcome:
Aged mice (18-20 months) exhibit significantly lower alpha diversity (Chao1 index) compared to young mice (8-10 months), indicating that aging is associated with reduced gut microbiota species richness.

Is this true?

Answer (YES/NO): YES